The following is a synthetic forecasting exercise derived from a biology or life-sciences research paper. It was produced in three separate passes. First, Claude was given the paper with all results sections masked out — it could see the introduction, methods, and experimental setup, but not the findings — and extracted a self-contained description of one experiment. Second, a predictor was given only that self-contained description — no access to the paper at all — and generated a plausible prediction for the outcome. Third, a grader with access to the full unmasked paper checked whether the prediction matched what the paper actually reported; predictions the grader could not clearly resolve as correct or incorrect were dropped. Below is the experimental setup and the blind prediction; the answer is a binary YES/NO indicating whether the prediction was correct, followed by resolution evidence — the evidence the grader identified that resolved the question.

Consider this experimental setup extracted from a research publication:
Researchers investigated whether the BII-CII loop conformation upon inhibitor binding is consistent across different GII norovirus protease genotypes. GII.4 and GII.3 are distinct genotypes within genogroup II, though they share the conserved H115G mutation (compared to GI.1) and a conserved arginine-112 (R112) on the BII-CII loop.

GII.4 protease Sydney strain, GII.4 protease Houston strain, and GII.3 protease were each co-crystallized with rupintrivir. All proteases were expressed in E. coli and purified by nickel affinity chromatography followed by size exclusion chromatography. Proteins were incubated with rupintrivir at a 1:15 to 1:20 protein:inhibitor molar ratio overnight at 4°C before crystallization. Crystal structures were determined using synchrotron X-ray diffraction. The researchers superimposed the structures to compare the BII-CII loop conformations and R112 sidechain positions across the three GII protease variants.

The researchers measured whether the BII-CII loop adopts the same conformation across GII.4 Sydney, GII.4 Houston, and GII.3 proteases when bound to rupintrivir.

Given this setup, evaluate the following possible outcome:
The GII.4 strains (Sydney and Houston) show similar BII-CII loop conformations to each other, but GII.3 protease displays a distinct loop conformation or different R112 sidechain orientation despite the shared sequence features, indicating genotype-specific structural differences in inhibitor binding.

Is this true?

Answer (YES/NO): NO